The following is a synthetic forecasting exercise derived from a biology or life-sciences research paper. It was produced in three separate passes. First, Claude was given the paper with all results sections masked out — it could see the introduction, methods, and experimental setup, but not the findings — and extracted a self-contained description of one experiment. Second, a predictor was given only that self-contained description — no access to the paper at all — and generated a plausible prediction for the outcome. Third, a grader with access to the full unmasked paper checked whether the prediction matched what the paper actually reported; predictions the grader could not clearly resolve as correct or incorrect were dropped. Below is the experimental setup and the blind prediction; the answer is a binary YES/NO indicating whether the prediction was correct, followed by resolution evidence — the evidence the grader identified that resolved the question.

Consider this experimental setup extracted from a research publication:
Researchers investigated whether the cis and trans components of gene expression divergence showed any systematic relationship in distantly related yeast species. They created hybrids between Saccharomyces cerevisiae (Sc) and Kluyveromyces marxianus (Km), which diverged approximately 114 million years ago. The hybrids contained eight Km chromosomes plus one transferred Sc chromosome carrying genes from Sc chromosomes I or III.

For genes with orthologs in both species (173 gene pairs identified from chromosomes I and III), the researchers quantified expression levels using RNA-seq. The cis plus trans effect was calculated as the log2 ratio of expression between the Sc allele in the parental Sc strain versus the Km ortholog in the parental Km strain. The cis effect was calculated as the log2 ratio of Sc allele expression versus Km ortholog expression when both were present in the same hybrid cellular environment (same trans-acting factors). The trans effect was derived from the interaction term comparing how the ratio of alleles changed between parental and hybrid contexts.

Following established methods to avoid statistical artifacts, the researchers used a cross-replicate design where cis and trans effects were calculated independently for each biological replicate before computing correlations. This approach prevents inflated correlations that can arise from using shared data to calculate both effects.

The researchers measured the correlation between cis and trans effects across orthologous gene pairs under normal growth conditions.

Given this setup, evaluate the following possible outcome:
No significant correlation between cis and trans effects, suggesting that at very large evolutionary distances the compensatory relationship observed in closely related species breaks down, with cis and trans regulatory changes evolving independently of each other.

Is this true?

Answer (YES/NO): NO